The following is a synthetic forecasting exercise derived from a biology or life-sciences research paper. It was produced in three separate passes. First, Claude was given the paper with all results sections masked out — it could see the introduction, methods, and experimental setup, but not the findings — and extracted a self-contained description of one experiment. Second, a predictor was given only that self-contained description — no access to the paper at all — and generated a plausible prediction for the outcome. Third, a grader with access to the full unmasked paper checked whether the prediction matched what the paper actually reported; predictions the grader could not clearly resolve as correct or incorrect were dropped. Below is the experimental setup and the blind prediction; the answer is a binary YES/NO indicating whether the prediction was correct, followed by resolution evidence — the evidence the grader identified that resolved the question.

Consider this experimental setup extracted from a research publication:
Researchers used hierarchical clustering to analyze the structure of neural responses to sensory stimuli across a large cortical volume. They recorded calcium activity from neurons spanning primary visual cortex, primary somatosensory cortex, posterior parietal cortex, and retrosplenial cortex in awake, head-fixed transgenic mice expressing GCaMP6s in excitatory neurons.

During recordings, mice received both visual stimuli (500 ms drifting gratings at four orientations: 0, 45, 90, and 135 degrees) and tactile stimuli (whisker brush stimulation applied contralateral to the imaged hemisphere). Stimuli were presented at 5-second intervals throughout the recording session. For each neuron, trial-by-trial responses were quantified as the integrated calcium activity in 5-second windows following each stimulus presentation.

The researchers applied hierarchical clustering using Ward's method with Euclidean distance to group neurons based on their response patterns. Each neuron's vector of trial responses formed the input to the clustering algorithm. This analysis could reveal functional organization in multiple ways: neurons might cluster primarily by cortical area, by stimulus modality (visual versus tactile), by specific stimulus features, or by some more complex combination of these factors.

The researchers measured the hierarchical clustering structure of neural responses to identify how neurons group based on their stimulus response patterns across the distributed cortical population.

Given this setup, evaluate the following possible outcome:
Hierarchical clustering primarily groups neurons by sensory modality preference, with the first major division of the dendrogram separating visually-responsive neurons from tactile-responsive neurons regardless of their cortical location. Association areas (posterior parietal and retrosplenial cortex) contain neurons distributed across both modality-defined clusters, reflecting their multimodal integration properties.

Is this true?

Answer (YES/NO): NO